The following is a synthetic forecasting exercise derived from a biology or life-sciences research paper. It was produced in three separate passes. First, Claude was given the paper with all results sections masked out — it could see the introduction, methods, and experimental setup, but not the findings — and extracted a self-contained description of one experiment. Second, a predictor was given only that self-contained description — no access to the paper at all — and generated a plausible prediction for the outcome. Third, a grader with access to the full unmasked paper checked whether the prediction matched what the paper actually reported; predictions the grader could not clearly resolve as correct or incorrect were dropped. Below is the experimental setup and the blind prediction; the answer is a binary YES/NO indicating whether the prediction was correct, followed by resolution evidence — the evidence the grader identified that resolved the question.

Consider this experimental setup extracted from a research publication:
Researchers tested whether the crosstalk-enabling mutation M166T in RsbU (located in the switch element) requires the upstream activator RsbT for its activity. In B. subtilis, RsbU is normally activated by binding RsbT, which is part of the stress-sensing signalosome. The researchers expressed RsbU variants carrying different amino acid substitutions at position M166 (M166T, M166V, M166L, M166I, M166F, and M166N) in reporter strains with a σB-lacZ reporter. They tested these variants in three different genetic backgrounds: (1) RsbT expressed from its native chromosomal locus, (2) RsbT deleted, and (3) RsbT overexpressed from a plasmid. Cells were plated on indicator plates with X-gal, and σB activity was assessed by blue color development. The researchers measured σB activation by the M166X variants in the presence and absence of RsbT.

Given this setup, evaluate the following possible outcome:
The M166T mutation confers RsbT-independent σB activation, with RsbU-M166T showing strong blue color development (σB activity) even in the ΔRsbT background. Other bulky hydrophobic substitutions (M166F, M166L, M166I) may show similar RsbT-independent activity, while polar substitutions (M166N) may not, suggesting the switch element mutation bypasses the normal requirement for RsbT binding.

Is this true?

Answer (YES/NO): NO